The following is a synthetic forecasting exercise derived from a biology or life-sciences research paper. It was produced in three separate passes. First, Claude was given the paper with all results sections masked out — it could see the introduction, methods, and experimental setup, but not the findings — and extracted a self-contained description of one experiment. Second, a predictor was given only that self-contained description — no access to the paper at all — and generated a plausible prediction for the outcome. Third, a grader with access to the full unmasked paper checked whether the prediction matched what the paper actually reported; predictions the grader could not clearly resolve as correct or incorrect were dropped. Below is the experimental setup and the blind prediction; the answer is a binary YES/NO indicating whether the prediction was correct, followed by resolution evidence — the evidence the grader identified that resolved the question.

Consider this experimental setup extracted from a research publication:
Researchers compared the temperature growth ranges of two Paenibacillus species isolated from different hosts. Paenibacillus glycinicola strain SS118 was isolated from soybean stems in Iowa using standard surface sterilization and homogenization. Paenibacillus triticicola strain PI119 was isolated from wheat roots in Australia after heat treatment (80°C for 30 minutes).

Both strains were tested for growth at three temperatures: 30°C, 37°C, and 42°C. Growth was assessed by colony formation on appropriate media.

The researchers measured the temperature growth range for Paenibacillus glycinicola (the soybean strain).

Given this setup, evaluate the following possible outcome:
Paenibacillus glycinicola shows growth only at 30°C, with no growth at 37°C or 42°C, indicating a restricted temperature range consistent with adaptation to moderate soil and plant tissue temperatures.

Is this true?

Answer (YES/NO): YES